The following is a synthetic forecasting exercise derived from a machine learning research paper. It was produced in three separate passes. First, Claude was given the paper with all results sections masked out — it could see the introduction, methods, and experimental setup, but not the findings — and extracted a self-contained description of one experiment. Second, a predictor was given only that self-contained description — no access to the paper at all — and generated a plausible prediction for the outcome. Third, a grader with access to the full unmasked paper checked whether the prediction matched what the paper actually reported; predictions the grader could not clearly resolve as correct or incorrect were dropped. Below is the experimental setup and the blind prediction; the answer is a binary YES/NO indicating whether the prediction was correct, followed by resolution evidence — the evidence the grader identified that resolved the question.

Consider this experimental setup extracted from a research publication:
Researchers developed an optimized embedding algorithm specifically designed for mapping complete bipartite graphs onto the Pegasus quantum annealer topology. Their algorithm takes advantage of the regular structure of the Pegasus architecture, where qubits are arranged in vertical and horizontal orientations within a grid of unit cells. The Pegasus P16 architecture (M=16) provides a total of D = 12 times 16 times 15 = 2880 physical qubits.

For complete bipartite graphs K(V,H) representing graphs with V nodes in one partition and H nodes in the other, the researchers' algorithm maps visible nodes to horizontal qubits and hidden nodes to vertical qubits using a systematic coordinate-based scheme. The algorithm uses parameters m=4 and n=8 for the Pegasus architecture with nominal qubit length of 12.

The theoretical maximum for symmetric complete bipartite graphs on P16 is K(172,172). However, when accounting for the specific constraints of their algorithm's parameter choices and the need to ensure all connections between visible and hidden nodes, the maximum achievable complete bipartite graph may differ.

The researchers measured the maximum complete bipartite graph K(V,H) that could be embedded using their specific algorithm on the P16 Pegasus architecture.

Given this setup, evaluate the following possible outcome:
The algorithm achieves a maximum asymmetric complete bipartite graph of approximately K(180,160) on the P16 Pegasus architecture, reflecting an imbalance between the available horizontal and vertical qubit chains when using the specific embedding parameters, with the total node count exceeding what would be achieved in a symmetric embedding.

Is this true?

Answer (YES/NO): NO